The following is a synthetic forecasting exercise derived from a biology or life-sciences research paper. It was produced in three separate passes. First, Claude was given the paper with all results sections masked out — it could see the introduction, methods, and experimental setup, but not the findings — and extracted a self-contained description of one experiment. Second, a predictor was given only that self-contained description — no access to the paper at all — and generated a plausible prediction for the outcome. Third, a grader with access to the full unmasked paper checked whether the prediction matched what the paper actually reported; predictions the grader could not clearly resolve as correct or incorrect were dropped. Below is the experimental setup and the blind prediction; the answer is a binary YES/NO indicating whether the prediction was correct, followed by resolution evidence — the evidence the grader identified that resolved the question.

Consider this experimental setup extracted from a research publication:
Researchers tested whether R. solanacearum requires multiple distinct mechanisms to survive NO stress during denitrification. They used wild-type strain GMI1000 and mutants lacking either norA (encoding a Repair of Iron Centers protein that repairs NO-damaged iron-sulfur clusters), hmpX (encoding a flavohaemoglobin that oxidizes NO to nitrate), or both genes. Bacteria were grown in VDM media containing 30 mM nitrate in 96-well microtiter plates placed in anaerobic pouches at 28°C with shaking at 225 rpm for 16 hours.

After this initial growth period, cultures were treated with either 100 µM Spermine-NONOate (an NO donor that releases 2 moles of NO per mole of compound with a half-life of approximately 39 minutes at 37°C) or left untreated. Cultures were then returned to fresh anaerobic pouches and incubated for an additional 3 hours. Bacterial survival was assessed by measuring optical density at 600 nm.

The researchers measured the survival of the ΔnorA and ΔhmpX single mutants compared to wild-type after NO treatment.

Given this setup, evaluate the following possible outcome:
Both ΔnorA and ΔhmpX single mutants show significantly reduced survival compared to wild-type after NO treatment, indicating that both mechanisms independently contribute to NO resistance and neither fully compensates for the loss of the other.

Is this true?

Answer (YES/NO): NO